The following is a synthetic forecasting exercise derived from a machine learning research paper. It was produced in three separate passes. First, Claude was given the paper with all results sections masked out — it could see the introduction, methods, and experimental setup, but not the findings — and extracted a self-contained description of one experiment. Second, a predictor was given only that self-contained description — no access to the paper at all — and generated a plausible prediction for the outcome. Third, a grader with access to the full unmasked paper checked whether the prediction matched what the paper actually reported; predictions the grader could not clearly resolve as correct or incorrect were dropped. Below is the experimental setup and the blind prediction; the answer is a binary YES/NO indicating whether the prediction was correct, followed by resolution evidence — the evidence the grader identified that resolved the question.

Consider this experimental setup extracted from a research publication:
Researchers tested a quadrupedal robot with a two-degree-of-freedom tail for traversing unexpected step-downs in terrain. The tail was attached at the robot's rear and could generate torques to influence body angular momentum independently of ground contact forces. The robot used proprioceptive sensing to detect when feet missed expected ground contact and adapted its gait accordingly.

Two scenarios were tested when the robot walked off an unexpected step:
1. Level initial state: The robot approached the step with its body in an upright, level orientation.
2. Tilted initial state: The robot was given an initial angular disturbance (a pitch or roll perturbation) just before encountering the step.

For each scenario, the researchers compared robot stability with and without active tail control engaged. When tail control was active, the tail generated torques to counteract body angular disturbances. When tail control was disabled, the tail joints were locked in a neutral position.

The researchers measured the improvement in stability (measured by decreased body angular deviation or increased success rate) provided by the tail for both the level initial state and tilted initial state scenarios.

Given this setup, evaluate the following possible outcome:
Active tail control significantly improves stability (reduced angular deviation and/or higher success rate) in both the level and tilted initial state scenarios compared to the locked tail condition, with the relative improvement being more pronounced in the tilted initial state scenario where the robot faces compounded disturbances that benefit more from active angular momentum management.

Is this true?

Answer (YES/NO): NO